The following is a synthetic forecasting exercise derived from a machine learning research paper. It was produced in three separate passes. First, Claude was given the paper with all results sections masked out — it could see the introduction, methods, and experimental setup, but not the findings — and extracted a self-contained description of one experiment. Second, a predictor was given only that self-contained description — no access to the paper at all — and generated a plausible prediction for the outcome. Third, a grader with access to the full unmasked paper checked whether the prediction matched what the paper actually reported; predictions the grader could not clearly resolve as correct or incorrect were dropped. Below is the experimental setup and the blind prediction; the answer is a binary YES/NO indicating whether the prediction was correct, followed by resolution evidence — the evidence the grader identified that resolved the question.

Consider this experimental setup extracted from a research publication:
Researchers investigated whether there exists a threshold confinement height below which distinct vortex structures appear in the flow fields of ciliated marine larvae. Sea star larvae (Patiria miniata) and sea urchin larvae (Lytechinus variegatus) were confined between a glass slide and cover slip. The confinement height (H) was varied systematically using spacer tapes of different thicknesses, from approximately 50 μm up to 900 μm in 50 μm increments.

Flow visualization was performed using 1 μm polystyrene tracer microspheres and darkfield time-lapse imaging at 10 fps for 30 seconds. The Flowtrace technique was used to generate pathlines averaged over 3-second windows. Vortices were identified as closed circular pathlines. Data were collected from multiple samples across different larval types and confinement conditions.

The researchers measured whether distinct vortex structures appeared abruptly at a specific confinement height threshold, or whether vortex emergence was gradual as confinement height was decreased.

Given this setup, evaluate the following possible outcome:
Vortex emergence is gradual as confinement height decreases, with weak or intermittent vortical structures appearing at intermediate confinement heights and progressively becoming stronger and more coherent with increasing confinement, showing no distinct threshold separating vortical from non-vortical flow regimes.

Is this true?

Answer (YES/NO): YES